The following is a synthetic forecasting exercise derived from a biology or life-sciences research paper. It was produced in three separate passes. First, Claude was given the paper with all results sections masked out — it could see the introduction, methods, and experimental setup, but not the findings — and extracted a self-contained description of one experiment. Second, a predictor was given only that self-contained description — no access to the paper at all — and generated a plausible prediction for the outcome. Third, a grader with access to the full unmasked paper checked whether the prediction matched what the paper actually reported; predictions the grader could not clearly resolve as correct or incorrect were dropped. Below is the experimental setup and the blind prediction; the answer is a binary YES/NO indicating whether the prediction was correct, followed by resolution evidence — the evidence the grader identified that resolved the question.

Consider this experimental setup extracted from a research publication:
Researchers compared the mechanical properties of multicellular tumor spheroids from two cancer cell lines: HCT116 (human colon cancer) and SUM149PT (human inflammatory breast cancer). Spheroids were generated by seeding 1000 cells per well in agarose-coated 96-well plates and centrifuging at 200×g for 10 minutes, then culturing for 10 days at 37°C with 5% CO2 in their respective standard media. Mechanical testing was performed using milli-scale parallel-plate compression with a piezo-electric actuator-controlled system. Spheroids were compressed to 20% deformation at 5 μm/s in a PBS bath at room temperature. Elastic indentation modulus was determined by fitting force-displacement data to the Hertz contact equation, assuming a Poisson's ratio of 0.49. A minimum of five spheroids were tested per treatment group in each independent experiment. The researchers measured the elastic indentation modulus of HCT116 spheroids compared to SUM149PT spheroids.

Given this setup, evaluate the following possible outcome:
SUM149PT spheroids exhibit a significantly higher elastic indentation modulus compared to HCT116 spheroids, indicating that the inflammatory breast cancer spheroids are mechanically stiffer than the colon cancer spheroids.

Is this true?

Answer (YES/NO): YES